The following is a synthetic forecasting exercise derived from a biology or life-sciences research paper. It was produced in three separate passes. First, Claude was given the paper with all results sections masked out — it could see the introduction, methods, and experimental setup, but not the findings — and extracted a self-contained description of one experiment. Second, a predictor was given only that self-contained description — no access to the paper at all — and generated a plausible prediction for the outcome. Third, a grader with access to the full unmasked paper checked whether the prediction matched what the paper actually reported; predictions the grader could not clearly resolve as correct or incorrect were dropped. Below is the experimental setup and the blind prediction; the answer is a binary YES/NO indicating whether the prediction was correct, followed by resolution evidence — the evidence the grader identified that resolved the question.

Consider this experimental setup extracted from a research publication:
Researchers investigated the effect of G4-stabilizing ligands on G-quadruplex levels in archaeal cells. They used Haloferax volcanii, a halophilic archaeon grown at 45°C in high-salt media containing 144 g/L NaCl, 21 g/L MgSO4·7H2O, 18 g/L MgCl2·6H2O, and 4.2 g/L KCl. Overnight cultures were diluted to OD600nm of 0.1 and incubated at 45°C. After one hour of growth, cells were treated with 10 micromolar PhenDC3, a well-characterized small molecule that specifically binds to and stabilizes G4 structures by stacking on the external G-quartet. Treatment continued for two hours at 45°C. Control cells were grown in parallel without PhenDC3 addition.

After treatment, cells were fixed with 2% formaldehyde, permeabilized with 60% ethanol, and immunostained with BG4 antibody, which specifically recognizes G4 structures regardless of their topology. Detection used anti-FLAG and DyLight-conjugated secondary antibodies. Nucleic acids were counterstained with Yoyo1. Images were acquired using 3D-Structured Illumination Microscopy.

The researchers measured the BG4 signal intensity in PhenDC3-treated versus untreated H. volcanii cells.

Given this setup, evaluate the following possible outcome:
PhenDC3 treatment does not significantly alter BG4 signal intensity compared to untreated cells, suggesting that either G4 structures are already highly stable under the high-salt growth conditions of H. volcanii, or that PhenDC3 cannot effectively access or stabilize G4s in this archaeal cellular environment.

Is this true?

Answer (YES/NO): NO